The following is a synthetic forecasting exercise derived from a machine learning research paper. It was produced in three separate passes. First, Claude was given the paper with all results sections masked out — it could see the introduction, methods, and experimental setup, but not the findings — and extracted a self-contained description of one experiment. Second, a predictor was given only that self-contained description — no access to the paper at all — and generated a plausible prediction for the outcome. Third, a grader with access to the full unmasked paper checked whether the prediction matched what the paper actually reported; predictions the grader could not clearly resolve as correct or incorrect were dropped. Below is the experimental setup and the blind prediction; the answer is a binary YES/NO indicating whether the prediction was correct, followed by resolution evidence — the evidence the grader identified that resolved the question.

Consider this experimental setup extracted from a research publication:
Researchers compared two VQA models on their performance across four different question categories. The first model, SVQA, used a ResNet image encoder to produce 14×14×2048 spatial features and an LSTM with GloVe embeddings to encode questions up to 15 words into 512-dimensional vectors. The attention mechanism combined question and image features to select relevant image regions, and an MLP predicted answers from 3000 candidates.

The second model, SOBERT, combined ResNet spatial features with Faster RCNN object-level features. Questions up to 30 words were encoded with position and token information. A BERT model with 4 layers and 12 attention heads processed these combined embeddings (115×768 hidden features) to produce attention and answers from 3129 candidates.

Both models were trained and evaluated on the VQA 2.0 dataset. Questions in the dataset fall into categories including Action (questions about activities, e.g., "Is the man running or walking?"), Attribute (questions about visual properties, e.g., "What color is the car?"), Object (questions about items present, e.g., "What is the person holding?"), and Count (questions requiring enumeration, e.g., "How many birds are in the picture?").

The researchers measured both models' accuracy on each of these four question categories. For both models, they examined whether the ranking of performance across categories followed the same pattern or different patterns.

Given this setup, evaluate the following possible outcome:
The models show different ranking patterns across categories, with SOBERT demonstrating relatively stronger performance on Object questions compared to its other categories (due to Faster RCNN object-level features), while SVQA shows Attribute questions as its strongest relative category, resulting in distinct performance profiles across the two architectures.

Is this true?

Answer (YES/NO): NO